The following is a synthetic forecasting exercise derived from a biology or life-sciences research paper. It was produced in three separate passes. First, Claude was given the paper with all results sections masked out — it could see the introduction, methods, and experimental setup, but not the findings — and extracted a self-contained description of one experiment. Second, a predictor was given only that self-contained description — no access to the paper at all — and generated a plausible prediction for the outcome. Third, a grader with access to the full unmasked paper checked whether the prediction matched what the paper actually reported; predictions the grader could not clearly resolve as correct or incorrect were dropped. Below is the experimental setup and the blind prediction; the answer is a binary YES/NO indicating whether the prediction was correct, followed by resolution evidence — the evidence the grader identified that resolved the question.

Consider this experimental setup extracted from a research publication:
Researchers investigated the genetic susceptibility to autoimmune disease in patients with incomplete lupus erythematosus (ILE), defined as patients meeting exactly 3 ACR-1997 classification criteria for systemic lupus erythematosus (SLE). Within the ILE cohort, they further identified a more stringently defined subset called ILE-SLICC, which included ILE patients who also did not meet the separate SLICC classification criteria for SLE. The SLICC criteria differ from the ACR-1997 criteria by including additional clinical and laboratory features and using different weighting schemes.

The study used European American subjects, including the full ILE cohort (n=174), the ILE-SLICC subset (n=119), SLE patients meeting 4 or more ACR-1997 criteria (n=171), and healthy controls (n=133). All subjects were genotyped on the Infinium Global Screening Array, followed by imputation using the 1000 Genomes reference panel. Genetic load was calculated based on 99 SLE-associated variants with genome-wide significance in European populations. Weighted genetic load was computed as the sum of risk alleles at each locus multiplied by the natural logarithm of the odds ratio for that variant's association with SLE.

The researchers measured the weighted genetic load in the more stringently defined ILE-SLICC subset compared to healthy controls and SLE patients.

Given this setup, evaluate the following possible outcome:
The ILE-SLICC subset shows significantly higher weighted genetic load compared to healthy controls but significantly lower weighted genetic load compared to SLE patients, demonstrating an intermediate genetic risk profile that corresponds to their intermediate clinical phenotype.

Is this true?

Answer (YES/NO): NO